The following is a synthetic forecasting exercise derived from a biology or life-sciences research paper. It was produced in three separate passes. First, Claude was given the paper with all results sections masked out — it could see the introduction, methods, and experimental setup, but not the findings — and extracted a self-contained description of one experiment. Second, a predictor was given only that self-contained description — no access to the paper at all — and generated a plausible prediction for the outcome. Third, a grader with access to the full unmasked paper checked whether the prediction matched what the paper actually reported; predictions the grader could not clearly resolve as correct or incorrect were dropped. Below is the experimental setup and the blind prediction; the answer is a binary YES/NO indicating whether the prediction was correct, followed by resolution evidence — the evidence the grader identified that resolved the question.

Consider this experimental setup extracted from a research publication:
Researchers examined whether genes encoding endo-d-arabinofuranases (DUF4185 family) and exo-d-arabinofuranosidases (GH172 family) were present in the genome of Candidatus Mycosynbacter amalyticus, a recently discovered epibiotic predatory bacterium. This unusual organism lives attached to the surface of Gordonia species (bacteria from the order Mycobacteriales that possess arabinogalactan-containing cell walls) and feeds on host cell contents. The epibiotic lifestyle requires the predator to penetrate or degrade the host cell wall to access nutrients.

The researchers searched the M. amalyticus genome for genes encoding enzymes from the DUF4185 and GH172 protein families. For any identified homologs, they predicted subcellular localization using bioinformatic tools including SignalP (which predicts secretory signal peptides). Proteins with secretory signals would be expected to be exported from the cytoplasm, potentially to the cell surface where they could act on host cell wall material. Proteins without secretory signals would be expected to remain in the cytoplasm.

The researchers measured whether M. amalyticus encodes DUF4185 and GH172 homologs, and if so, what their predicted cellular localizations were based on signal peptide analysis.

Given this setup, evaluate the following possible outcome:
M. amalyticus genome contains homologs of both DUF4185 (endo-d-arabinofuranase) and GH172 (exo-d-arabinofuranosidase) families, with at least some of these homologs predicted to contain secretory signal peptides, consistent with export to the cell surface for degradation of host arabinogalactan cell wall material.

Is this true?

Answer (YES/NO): YES